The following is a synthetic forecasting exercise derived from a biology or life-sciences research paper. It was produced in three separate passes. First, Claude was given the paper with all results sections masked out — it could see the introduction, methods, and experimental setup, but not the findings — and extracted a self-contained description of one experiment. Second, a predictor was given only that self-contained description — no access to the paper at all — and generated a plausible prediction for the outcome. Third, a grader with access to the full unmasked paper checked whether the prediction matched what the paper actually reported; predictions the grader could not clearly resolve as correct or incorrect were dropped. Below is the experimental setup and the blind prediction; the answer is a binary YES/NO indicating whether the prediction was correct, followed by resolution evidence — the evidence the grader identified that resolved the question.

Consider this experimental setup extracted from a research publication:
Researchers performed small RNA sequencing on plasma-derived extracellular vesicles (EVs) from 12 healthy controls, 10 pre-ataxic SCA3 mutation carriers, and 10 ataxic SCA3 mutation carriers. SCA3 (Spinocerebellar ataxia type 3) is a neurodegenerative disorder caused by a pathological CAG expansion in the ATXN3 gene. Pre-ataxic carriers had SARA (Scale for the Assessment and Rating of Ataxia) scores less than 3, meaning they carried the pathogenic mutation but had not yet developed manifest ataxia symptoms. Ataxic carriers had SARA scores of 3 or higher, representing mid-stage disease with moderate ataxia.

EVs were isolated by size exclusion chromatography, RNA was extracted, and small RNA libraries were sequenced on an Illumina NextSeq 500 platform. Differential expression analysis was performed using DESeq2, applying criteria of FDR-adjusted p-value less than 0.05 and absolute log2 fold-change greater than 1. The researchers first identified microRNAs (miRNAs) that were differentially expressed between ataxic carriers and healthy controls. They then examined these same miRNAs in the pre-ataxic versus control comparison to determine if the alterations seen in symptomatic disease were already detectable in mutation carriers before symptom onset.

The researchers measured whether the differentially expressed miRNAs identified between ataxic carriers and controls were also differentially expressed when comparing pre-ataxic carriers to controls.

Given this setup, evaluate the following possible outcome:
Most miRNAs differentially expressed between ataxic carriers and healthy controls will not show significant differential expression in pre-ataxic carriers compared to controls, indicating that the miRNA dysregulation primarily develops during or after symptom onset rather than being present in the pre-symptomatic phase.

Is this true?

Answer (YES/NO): YES